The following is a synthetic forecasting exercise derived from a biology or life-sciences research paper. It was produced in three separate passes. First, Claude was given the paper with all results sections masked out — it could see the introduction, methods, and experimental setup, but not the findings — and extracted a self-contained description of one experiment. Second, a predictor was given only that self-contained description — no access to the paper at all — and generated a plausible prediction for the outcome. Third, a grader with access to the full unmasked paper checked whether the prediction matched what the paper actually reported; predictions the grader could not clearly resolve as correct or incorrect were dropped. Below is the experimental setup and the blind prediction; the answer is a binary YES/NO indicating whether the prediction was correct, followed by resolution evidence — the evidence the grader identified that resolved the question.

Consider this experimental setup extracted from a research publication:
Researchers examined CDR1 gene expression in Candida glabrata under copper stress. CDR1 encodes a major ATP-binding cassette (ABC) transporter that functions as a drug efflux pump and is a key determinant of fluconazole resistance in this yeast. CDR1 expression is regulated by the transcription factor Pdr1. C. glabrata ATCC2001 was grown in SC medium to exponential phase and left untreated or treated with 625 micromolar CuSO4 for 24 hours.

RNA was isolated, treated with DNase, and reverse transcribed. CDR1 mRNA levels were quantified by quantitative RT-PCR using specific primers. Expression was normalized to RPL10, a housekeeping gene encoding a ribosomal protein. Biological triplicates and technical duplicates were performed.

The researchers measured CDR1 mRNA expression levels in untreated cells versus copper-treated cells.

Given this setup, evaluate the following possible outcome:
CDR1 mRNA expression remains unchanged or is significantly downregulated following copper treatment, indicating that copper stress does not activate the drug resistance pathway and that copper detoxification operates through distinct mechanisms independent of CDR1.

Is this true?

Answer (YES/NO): YES